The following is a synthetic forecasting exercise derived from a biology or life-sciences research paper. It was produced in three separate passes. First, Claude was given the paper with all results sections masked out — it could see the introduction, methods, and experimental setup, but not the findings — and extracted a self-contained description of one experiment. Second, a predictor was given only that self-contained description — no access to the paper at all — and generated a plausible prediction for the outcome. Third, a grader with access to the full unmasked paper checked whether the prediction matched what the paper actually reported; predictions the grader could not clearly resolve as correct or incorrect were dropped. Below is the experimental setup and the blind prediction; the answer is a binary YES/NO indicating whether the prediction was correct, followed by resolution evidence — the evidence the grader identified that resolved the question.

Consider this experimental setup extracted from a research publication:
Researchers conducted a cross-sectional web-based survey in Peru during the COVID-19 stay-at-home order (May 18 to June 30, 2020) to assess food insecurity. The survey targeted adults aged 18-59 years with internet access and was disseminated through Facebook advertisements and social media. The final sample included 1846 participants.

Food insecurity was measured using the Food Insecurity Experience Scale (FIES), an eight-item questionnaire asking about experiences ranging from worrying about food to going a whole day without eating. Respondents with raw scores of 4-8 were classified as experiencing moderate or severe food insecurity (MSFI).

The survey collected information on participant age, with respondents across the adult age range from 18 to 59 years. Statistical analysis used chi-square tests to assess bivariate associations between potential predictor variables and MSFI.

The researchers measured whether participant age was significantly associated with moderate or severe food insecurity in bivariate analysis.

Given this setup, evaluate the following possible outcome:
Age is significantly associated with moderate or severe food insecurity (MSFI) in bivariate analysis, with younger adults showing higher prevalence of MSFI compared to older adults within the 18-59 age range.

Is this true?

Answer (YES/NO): NO